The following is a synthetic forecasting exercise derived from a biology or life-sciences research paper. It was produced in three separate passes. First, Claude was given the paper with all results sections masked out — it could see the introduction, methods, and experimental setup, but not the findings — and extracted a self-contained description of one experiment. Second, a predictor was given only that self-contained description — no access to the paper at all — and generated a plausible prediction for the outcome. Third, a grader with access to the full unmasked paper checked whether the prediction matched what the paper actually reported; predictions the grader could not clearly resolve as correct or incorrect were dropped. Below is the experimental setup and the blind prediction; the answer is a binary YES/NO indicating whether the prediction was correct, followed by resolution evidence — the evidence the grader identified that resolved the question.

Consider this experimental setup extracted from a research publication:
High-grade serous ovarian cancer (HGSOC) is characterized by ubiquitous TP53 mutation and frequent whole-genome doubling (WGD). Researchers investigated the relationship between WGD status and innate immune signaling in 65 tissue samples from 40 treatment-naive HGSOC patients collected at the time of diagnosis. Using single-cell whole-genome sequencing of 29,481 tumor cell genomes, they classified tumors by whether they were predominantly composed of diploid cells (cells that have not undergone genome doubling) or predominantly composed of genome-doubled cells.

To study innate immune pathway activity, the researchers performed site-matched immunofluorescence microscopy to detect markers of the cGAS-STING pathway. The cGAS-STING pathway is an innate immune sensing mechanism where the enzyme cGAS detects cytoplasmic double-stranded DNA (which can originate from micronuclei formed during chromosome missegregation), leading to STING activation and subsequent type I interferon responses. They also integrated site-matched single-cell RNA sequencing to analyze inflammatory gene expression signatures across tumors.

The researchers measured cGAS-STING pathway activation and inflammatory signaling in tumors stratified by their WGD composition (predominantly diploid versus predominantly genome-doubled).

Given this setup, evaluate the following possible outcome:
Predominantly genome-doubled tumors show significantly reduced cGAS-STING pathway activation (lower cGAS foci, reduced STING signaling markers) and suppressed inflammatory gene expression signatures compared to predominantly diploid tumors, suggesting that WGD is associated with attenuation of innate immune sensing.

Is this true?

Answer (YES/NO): NO